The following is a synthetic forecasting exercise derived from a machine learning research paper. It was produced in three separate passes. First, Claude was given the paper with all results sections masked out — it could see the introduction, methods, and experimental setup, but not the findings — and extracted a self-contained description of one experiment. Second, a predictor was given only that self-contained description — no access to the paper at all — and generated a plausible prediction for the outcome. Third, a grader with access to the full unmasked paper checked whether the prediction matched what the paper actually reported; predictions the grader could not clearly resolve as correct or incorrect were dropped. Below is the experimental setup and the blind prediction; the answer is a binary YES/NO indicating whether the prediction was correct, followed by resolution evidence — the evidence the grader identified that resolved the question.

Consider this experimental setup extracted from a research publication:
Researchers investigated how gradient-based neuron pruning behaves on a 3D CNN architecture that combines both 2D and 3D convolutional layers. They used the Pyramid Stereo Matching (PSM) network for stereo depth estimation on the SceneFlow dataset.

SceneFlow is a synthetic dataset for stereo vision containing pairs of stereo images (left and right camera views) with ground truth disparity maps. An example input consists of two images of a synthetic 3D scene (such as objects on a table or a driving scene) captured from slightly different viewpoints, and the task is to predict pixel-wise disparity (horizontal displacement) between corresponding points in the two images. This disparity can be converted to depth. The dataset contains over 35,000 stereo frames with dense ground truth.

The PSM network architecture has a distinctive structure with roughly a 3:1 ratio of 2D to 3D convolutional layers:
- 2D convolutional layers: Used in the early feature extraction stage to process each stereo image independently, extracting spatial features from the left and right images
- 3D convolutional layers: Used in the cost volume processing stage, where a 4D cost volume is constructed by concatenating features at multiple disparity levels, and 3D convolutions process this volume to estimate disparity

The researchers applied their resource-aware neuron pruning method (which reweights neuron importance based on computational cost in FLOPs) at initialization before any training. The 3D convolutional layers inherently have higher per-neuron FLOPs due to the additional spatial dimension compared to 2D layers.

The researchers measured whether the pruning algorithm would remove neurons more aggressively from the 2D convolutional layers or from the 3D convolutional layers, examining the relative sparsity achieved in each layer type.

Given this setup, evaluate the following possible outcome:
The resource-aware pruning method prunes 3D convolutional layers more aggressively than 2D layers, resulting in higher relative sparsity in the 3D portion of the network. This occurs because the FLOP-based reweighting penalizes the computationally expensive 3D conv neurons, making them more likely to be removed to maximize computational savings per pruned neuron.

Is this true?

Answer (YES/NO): NO